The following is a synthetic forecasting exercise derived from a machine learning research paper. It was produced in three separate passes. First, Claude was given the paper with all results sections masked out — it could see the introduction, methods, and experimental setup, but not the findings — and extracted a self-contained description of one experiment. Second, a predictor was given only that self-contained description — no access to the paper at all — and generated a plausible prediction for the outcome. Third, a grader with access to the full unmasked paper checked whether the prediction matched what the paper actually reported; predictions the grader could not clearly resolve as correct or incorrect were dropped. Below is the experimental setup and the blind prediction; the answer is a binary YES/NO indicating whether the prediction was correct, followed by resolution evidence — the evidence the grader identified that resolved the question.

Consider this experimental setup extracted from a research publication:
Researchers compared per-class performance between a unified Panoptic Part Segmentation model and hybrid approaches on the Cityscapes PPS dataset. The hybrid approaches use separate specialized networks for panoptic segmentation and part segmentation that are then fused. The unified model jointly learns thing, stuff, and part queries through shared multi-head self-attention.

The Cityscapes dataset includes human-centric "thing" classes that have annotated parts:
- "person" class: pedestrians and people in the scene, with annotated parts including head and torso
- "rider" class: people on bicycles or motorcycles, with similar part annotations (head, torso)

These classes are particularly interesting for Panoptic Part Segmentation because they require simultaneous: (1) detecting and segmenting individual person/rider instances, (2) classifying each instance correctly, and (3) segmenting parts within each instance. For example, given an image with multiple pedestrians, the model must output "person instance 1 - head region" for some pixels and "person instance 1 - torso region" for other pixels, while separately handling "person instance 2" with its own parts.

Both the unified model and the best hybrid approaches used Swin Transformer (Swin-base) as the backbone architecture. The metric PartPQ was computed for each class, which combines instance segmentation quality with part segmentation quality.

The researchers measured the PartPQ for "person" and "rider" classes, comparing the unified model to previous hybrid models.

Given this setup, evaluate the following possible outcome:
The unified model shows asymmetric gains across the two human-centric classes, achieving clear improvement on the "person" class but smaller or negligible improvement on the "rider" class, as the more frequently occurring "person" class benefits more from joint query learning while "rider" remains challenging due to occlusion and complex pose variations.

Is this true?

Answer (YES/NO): YES